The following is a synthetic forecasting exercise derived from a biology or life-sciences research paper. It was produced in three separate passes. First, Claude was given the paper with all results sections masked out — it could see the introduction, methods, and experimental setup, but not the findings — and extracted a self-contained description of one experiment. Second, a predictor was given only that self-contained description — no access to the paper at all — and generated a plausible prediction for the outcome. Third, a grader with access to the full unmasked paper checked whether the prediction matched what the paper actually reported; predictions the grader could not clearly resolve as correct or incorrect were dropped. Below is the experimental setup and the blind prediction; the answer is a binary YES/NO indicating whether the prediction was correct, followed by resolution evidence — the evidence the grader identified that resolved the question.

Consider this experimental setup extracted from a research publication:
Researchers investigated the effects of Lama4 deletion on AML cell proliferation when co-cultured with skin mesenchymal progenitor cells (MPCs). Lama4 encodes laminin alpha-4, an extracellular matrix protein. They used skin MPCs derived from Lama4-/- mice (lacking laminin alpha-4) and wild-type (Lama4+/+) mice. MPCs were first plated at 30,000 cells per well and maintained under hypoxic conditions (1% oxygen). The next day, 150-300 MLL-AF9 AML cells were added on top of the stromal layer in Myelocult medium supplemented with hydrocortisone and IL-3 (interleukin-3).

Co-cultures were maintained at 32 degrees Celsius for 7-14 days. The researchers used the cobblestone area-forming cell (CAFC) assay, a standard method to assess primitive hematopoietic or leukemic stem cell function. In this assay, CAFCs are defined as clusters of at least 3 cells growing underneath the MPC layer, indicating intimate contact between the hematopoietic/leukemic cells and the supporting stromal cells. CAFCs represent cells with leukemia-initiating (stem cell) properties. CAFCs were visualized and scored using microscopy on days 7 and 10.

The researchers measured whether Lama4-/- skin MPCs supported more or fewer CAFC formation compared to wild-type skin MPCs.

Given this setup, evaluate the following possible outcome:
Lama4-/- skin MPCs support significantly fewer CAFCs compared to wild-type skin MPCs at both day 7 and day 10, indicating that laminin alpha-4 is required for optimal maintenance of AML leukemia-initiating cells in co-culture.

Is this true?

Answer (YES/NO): NO